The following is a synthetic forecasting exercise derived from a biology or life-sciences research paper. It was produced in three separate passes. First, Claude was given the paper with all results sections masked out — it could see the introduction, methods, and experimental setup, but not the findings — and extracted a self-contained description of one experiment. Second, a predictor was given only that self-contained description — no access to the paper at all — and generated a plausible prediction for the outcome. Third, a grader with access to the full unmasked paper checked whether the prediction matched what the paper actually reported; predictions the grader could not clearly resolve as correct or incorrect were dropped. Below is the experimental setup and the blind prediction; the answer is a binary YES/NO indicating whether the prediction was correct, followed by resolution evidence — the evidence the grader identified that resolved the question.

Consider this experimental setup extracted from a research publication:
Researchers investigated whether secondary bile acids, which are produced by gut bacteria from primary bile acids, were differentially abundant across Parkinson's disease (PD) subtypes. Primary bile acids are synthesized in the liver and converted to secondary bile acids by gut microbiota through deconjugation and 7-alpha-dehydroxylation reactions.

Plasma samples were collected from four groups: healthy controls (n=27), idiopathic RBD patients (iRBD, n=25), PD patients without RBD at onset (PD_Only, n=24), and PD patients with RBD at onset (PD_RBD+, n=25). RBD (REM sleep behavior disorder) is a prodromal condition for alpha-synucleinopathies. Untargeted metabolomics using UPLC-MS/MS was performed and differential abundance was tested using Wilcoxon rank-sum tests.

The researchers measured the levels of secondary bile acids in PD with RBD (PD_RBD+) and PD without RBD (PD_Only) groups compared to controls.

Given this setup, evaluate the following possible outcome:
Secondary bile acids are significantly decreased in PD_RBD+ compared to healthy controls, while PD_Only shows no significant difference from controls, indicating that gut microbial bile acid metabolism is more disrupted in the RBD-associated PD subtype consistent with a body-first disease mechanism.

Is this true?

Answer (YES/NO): NO